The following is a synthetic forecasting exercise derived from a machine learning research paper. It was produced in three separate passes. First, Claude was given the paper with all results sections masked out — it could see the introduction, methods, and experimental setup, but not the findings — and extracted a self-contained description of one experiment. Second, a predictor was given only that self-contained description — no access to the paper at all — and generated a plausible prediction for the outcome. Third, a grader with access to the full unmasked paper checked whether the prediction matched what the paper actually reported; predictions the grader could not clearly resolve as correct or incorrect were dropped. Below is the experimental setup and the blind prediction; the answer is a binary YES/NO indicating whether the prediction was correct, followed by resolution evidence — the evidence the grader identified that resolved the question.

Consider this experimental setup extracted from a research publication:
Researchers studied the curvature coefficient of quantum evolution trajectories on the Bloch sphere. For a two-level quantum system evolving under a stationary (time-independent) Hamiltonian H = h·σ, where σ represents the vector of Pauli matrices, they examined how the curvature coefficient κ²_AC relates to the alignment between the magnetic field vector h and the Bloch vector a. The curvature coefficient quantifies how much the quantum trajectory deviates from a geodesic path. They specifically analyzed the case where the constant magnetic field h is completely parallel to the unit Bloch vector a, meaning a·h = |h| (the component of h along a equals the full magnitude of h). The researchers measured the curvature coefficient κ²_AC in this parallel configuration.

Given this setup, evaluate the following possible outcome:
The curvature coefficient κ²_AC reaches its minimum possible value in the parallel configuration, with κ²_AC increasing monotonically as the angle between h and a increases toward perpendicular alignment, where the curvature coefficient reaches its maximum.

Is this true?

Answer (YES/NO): NO